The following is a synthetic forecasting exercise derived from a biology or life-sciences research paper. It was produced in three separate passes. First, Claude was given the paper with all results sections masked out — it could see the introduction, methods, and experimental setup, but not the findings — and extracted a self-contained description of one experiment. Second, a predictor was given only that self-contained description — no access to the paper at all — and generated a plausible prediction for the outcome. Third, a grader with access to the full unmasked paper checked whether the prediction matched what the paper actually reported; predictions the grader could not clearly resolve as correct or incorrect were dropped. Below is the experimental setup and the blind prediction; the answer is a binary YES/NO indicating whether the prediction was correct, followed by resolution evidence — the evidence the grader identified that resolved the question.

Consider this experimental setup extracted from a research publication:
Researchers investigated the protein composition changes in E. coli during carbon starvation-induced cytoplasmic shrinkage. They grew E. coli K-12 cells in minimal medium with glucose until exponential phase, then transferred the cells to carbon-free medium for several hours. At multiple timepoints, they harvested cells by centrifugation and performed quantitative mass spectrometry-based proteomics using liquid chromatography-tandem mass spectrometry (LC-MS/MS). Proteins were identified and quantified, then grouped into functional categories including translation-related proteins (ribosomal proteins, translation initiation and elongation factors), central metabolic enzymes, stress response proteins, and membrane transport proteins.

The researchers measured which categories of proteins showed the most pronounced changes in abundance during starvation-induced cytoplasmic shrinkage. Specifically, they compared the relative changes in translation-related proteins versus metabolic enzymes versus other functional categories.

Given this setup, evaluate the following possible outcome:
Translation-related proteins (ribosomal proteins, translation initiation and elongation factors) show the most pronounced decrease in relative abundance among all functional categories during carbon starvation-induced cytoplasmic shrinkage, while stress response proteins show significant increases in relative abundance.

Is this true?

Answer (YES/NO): NO